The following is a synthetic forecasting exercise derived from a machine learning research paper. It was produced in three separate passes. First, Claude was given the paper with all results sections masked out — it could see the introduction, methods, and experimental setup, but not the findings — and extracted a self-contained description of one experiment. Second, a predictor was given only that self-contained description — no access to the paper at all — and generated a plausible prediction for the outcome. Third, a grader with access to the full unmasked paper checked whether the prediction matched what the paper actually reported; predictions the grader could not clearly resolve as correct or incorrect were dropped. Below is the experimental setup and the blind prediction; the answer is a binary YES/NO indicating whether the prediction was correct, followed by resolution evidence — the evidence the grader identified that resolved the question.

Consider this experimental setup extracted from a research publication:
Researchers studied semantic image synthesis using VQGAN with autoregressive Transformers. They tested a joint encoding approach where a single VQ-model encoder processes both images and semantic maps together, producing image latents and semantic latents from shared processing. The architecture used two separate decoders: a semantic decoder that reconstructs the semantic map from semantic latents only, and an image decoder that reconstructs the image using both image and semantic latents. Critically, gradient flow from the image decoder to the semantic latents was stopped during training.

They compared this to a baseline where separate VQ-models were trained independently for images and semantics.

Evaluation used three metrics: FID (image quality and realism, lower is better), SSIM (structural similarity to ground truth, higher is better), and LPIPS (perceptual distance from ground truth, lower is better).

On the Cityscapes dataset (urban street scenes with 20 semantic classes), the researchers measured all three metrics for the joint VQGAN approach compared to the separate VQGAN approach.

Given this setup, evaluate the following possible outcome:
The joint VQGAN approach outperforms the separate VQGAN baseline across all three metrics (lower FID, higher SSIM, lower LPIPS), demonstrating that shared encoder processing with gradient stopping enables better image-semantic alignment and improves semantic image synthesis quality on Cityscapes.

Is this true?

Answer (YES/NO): NO